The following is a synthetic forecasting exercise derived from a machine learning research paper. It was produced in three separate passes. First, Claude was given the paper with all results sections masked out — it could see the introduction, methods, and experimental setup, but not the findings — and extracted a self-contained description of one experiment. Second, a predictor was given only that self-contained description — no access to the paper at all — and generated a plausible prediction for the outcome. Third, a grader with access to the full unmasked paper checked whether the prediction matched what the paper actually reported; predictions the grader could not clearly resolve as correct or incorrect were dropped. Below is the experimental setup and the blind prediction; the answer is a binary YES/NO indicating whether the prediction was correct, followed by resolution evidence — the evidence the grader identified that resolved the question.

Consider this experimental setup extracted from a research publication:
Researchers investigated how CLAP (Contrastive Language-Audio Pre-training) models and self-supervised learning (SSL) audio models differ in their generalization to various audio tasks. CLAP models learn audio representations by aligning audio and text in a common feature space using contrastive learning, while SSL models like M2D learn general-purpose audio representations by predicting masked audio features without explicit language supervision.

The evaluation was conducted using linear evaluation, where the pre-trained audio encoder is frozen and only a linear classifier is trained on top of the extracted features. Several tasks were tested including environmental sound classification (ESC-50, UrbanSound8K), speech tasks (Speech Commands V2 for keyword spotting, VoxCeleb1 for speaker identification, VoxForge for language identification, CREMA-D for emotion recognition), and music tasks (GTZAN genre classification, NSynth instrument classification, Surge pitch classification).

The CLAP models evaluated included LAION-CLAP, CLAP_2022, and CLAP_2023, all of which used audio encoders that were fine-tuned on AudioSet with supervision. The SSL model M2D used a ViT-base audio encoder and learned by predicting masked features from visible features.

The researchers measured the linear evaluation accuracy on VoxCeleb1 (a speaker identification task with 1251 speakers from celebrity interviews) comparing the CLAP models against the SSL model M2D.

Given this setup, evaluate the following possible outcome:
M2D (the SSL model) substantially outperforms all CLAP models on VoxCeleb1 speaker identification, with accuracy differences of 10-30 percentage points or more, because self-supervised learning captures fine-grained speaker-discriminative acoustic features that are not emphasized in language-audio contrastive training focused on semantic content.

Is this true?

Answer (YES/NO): YES